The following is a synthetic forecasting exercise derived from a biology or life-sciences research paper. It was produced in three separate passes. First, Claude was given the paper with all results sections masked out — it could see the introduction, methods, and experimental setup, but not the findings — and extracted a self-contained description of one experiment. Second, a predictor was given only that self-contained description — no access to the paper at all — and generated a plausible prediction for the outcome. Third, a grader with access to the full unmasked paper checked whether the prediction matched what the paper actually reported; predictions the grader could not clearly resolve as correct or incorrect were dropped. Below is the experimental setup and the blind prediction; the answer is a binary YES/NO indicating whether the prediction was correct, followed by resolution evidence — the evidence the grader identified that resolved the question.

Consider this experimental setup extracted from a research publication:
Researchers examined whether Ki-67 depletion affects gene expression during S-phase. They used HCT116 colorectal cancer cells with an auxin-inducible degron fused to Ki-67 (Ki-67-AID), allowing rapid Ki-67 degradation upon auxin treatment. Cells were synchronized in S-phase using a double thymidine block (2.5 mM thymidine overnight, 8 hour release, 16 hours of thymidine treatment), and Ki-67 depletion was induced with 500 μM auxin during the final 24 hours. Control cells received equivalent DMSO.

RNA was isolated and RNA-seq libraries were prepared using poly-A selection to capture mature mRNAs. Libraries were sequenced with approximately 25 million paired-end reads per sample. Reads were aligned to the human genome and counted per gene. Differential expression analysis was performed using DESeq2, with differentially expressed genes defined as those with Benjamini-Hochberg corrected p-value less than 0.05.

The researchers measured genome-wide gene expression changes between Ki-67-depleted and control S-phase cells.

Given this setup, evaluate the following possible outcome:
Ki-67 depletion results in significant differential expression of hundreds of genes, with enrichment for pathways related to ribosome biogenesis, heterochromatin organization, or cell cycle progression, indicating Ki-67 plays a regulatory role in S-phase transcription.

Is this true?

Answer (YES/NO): NO